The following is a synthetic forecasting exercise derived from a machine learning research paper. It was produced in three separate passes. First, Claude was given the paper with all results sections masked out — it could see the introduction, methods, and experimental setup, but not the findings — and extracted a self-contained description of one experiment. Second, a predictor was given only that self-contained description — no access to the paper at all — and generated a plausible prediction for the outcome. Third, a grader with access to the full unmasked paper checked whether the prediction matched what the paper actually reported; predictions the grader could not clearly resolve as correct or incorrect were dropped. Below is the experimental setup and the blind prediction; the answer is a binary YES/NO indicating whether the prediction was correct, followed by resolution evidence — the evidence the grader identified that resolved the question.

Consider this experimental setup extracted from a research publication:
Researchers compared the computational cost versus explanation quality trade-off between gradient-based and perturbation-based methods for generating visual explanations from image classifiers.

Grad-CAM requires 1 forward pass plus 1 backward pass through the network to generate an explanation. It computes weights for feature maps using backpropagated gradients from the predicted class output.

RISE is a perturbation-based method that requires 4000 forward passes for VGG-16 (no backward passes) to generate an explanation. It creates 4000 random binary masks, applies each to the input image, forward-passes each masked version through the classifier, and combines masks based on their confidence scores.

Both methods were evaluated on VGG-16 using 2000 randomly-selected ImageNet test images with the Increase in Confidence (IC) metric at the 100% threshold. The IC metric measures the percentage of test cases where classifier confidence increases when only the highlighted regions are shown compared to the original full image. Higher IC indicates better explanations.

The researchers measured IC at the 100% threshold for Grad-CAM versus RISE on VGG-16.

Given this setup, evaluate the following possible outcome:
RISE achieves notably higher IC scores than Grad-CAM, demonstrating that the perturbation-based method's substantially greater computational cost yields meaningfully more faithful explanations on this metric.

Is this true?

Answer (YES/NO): YES